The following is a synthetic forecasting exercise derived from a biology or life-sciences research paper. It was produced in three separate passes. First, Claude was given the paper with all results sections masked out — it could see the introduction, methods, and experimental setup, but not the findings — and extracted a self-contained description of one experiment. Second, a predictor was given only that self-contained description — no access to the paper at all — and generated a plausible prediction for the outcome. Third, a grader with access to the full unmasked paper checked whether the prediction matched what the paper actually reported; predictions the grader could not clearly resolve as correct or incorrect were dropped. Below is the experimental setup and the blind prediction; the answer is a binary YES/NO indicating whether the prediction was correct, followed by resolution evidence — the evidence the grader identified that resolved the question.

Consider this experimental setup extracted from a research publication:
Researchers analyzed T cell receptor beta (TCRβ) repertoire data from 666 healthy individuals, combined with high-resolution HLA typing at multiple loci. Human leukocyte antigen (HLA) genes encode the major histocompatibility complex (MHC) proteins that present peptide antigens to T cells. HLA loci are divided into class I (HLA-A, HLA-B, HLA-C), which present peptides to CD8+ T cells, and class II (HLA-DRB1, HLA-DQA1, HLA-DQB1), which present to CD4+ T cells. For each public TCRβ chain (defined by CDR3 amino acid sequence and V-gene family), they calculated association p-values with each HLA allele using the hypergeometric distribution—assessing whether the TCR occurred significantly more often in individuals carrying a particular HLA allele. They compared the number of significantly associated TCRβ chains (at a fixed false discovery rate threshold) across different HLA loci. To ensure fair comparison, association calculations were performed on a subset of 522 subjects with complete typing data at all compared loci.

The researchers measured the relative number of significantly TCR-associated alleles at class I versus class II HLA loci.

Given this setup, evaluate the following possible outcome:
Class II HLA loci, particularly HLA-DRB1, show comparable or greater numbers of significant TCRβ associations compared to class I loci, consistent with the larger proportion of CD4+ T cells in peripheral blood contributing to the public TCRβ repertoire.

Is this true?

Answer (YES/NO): YES